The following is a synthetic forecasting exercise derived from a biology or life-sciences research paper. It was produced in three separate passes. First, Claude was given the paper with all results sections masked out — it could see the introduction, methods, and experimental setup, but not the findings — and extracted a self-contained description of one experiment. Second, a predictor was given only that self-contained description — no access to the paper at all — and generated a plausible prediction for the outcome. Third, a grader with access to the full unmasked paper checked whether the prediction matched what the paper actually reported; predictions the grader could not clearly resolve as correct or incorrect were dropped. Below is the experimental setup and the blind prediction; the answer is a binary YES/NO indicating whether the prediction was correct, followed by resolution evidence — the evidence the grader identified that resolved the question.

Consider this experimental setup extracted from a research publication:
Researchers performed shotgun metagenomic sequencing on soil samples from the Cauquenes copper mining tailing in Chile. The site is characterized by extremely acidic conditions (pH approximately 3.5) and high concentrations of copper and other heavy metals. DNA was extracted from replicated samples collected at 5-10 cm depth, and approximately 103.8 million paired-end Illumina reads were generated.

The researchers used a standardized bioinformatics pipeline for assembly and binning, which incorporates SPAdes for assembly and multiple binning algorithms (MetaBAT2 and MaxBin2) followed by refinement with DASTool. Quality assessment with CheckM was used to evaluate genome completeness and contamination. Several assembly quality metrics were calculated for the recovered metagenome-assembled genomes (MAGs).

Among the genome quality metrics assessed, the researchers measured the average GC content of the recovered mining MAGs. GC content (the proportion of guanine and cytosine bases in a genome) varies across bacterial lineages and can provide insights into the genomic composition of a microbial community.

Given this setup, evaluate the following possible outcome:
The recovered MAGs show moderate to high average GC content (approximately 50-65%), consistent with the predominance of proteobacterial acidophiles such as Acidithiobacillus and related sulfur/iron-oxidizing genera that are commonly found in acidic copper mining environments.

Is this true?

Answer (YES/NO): YES